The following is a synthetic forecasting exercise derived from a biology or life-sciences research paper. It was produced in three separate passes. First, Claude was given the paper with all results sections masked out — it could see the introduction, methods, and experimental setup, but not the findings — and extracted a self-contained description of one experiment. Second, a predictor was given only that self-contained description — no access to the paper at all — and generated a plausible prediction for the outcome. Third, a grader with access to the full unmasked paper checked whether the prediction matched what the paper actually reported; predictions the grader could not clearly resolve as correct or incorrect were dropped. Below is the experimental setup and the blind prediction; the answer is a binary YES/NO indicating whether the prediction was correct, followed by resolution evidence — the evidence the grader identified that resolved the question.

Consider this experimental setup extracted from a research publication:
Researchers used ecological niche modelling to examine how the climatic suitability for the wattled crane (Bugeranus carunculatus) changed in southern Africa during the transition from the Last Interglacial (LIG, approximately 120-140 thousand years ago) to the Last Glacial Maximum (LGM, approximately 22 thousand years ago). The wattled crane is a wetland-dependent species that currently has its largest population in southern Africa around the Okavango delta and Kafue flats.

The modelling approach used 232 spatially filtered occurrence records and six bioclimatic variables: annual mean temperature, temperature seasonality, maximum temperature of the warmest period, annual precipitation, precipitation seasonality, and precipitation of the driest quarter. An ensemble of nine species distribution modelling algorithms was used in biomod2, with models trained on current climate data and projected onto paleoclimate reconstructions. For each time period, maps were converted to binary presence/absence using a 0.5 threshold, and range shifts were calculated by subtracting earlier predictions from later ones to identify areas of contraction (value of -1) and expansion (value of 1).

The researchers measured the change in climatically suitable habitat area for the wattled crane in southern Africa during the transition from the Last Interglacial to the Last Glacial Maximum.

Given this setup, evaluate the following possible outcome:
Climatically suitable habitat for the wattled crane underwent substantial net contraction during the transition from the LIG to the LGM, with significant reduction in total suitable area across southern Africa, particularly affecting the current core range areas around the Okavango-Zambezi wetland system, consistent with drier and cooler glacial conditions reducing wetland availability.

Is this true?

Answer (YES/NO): NO